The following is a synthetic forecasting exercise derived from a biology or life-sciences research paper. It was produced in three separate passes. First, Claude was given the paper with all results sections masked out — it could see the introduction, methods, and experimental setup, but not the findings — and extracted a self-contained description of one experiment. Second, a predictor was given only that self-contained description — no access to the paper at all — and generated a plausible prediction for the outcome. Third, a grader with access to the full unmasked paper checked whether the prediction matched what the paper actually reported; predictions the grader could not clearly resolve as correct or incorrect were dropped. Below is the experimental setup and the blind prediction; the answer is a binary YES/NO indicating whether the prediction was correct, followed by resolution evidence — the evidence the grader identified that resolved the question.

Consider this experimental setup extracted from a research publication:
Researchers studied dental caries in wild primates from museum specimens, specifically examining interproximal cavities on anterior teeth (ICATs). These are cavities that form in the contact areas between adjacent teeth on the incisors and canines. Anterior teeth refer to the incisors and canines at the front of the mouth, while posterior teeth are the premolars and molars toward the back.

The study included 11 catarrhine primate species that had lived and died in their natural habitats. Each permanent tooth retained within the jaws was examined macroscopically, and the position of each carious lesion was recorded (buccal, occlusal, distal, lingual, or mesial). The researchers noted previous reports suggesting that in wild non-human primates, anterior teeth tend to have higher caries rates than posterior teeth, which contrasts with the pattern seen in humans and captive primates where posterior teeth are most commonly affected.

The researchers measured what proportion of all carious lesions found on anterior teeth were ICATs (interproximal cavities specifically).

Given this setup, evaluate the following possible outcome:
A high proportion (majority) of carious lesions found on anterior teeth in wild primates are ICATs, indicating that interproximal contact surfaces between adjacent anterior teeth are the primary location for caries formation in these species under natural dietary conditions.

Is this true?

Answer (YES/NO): YES